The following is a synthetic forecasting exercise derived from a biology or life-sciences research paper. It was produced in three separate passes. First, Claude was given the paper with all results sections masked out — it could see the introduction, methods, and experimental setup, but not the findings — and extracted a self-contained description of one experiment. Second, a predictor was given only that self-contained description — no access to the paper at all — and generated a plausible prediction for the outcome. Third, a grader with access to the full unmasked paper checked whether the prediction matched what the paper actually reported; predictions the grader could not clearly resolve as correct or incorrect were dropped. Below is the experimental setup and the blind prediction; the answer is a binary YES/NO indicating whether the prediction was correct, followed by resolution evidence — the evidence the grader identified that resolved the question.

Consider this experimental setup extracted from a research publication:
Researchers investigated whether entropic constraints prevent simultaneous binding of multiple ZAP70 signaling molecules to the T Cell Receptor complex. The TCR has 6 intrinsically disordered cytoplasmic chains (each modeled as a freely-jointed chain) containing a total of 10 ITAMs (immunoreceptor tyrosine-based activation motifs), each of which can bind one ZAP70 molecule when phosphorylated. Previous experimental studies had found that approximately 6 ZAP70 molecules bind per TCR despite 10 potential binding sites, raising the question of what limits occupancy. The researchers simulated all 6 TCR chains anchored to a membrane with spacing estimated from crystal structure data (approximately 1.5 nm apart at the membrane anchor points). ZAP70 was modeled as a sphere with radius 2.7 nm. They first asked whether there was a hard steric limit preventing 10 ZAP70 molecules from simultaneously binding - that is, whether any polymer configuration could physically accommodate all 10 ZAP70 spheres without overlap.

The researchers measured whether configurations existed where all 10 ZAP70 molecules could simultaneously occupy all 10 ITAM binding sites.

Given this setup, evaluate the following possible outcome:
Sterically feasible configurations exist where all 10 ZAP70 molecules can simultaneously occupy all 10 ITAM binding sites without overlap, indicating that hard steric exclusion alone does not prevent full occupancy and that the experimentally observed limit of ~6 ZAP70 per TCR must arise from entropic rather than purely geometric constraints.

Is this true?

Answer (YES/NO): YES